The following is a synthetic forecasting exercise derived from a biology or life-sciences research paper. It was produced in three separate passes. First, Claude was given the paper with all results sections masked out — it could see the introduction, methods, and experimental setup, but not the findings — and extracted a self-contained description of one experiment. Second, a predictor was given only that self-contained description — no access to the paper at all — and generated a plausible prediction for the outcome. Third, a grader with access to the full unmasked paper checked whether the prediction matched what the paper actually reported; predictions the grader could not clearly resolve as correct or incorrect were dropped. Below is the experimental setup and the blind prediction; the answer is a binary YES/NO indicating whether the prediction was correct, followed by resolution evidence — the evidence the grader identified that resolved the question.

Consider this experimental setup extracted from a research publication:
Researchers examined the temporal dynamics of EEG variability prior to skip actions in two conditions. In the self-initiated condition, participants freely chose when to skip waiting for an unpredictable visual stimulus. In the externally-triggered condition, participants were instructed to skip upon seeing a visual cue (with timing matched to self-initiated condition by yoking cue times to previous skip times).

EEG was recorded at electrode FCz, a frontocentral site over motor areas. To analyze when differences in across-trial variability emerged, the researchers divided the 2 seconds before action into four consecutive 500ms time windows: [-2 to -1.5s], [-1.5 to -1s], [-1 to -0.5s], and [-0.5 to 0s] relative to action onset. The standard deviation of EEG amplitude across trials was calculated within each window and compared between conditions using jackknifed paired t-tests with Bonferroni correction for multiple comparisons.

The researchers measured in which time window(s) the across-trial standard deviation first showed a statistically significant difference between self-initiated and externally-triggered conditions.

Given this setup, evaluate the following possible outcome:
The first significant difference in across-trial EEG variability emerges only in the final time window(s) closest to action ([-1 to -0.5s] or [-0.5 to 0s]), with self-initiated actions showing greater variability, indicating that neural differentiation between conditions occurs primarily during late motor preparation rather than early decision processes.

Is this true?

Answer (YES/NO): NO